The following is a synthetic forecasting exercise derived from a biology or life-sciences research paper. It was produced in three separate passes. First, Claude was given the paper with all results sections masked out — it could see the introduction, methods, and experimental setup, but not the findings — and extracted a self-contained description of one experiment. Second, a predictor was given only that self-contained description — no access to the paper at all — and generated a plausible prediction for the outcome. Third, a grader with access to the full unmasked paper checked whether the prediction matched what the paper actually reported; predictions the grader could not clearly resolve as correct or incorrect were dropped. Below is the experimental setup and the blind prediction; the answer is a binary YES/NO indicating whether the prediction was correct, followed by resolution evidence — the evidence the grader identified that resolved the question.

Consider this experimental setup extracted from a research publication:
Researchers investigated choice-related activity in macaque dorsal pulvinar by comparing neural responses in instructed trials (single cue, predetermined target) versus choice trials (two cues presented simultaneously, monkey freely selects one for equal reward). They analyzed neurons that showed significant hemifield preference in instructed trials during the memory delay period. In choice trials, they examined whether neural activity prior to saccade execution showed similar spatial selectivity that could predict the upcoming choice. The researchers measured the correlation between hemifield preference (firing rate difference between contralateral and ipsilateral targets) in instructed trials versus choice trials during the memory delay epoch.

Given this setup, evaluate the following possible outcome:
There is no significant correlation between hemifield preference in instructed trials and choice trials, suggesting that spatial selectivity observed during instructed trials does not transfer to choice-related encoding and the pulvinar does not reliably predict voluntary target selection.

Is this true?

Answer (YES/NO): YES